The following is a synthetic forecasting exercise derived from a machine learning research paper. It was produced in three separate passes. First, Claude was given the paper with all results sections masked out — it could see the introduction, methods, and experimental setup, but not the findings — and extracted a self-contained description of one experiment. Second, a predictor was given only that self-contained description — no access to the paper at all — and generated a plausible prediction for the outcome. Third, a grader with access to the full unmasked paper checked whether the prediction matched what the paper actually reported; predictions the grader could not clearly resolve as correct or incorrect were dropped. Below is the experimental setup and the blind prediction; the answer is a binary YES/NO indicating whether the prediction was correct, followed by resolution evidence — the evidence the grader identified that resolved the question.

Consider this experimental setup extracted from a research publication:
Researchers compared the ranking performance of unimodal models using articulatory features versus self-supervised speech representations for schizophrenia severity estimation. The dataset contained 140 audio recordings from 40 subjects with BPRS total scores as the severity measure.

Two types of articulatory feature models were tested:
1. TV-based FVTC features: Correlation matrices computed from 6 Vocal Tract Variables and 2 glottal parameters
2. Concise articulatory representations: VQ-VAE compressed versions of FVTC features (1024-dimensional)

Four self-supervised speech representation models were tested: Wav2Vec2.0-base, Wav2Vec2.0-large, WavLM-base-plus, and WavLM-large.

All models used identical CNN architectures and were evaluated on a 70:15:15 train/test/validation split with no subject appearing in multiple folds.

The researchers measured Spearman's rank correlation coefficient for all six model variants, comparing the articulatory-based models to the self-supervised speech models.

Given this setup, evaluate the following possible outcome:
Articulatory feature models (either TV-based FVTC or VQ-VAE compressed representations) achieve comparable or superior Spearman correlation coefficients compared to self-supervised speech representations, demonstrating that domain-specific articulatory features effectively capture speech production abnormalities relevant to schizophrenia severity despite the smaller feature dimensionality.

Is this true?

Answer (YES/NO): NO